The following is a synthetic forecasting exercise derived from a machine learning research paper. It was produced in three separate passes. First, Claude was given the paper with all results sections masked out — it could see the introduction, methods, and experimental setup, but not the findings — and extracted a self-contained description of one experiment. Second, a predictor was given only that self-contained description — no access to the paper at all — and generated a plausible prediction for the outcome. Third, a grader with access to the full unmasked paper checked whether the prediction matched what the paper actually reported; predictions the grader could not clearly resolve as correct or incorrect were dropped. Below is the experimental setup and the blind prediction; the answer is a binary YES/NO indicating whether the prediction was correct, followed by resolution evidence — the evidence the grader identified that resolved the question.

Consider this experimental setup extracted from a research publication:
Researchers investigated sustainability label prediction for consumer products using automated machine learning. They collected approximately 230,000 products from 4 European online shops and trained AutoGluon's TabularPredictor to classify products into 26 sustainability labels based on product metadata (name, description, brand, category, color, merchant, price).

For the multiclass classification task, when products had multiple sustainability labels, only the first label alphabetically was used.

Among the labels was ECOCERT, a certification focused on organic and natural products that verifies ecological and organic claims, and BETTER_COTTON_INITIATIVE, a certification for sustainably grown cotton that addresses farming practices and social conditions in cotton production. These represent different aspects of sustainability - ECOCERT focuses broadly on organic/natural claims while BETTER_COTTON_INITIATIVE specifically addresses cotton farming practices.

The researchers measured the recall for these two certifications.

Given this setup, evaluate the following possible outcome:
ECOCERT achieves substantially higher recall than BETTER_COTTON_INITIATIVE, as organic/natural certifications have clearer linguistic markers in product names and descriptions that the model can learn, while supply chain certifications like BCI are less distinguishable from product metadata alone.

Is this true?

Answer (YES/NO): NO